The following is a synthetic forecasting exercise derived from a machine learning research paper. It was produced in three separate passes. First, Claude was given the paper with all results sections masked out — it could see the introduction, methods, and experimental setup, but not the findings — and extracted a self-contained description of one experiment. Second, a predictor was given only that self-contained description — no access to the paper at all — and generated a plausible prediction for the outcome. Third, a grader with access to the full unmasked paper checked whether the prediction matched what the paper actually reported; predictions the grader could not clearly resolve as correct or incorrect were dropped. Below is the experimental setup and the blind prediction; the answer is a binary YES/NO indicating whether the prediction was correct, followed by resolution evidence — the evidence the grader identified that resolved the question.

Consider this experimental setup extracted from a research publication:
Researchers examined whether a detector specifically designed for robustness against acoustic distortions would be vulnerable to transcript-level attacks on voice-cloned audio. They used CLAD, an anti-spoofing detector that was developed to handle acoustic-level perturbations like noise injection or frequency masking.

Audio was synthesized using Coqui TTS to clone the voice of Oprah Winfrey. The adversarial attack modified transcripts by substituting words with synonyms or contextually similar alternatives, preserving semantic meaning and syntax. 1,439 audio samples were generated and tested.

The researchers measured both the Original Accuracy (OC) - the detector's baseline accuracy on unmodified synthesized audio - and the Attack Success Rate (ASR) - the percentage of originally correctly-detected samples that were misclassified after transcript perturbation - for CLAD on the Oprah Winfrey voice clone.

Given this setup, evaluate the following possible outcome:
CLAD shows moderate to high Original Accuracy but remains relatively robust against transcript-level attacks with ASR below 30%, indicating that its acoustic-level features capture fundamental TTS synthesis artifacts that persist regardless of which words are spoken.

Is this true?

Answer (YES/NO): YES